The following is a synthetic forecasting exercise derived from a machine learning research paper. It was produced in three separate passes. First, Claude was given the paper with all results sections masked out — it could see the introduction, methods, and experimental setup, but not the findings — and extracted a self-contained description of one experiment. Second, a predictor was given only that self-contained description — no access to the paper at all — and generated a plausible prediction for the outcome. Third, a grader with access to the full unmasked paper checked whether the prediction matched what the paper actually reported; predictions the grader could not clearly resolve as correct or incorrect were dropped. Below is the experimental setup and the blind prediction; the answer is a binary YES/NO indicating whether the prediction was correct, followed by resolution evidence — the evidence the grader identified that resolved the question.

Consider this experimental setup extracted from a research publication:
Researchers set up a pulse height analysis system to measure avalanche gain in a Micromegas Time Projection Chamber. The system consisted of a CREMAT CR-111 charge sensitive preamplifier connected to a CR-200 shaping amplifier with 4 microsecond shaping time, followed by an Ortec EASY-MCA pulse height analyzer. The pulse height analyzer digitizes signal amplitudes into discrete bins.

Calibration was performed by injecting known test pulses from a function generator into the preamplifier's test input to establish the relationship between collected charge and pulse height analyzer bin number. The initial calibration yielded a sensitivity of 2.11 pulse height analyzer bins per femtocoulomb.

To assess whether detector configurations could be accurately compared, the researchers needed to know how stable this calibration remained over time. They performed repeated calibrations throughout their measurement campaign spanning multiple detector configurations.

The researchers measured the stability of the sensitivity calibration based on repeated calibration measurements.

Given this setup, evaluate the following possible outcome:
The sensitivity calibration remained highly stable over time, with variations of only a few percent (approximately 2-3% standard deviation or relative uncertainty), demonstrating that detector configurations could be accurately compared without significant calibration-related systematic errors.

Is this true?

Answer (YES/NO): YES